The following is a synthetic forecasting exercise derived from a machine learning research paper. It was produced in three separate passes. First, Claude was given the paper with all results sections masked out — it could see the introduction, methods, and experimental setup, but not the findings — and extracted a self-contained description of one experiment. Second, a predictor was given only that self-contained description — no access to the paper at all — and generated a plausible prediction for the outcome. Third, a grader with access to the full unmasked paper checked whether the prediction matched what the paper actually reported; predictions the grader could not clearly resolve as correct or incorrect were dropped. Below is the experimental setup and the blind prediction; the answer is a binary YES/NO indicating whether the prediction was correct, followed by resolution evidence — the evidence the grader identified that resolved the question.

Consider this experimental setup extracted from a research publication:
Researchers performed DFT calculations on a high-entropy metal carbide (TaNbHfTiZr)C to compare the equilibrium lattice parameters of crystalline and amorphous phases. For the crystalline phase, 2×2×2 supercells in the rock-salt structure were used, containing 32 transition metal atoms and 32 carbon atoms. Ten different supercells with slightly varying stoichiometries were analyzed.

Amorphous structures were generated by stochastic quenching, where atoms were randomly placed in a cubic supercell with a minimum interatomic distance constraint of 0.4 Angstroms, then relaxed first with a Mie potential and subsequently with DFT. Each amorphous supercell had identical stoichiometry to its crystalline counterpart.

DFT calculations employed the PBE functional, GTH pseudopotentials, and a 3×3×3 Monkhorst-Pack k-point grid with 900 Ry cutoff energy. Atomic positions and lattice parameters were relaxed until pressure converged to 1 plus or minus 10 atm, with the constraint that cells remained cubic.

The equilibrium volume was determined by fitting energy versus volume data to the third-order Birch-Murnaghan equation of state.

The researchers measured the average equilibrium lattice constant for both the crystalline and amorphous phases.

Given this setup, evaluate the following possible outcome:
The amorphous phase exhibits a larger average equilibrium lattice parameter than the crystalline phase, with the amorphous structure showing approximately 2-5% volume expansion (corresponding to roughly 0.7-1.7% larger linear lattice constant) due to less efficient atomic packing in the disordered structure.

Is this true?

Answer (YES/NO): NO